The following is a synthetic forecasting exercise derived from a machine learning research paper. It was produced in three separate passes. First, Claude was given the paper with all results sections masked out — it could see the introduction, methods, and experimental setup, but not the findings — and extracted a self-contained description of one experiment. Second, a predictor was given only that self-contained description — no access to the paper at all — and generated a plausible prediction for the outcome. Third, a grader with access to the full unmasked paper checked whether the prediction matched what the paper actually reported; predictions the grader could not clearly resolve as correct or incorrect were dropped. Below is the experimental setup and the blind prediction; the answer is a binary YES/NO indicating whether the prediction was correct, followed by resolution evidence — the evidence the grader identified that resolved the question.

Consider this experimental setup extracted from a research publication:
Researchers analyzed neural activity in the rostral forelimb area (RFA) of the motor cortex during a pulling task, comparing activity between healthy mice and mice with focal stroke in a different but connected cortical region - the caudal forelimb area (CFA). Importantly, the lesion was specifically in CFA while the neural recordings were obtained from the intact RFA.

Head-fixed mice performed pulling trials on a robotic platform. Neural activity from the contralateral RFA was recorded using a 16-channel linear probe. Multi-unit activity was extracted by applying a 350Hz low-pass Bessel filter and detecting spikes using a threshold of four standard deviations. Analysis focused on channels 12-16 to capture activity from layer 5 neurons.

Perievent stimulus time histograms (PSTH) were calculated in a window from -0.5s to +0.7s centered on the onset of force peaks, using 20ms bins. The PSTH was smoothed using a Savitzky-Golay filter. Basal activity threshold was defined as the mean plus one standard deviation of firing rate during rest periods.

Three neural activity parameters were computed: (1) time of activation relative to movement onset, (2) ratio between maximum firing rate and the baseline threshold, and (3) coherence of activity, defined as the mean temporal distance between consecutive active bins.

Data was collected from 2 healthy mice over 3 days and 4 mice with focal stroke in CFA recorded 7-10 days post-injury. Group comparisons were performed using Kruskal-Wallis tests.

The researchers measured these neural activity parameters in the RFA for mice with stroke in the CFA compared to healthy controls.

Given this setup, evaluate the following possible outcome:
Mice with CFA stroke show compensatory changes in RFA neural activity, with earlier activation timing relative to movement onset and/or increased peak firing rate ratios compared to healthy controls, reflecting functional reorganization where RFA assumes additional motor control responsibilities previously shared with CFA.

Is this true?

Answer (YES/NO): NO